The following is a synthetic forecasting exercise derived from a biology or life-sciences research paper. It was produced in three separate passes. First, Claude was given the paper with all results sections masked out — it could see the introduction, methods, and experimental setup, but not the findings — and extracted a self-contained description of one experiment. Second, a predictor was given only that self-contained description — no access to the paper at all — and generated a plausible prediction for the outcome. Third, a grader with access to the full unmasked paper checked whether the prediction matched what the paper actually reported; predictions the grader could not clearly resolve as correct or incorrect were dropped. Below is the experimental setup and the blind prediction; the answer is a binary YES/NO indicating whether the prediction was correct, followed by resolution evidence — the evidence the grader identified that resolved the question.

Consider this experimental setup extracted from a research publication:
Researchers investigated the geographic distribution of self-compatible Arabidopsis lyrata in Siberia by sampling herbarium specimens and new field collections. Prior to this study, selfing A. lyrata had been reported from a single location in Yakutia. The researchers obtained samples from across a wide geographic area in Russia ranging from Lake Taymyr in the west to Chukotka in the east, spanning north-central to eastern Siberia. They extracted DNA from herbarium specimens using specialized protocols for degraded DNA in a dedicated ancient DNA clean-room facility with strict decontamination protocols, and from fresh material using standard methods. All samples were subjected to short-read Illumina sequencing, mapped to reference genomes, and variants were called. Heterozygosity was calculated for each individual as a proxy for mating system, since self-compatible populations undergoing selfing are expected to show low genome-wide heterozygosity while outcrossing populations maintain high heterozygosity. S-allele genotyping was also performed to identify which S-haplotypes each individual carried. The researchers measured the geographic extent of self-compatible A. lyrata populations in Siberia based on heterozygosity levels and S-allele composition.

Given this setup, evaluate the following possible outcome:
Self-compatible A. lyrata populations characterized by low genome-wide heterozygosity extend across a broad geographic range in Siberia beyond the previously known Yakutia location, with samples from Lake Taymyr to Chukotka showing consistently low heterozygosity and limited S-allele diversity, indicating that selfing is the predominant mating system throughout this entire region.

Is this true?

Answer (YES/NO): NO